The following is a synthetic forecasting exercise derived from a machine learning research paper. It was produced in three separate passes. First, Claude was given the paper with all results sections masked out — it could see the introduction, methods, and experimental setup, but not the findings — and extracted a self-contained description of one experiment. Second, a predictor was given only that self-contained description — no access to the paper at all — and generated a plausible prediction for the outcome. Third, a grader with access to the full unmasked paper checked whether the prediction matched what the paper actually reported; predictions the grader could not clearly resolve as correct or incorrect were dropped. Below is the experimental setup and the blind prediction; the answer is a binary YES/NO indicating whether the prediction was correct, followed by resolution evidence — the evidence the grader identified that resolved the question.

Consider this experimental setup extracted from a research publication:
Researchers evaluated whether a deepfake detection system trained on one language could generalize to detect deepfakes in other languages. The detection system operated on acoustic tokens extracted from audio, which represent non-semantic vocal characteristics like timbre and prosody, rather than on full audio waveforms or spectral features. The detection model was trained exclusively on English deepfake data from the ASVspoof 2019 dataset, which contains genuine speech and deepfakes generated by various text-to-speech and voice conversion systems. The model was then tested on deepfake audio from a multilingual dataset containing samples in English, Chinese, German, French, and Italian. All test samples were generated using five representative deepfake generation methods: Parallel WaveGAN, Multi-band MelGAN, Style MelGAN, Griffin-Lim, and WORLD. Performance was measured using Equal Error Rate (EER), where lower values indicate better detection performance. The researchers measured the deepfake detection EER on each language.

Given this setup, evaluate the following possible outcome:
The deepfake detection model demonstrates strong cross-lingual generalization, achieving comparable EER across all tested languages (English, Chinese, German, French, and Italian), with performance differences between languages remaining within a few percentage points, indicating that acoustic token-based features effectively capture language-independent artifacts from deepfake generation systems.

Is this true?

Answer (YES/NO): NO